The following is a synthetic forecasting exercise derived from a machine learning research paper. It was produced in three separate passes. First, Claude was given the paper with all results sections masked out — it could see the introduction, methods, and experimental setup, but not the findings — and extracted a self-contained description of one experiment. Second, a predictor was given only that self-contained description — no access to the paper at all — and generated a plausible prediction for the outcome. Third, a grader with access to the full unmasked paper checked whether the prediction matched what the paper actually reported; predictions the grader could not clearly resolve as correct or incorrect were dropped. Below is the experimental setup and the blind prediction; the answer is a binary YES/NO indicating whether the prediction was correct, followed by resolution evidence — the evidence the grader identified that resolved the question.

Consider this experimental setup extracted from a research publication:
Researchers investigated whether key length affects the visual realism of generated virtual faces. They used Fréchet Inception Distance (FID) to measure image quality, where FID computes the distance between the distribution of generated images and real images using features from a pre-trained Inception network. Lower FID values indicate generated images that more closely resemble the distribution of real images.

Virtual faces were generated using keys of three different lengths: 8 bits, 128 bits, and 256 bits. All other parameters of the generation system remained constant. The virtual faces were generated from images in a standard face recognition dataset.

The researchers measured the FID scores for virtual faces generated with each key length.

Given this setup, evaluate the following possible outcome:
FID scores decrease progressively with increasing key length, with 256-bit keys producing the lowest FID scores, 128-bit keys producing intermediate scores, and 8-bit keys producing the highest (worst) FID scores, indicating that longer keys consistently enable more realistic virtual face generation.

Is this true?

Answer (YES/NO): NO